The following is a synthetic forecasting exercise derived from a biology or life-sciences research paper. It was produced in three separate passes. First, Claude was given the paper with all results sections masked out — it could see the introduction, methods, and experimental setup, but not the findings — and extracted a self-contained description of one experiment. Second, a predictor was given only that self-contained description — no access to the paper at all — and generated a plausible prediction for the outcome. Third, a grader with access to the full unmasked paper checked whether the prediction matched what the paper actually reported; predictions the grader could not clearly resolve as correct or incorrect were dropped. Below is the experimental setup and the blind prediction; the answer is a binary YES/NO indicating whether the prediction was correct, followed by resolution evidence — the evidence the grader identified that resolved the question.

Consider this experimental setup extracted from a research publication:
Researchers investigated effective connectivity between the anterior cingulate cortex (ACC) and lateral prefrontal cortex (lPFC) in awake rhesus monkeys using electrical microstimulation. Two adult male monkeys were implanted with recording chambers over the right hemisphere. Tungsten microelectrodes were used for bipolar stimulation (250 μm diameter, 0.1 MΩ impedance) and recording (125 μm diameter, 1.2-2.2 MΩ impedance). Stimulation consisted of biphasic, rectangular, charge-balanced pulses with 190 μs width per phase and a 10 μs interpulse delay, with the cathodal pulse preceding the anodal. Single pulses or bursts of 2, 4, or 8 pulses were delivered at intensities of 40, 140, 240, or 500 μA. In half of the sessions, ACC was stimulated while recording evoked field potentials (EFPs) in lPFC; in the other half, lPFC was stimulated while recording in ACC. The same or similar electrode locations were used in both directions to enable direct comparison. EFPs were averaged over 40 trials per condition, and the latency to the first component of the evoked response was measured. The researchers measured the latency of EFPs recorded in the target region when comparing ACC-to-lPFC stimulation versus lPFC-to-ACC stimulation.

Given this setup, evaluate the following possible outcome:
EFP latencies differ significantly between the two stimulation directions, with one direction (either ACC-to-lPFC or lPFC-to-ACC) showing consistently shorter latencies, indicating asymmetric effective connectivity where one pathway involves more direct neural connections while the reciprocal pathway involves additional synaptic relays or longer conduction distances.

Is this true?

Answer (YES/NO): YES